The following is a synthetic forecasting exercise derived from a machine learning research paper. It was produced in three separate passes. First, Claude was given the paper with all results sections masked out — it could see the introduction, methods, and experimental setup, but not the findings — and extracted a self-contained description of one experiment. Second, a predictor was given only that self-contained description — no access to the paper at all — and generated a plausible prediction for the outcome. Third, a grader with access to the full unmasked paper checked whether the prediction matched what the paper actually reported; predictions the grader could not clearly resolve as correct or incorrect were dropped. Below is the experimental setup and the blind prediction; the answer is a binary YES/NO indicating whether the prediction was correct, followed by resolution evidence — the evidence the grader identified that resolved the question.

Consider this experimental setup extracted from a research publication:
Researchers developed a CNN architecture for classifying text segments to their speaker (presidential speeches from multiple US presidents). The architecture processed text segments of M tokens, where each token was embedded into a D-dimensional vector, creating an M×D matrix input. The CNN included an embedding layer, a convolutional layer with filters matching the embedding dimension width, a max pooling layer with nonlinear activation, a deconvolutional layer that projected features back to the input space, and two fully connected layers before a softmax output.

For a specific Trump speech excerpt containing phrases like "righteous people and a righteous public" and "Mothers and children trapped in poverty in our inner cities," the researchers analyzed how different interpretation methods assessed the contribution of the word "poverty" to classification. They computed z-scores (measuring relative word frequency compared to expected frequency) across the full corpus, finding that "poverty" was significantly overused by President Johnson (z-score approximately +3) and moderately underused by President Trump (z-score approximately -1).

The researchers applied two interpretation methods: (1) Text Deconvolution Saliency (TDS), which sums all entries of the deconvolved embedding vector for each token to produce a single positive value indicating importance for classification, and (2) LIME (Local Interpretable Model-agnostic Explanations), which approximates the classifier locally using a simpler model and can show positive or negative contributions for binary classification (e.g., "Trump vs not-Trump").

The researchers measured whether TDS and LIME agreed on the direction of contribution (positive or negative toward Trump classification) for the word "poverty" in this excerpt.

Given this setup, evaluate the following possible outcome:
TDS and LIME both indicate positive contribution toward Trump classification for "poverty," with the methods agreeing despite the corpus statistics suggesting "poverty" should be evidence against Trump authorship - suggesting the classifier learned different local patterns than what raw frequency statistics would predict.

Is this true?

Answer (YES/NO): NO